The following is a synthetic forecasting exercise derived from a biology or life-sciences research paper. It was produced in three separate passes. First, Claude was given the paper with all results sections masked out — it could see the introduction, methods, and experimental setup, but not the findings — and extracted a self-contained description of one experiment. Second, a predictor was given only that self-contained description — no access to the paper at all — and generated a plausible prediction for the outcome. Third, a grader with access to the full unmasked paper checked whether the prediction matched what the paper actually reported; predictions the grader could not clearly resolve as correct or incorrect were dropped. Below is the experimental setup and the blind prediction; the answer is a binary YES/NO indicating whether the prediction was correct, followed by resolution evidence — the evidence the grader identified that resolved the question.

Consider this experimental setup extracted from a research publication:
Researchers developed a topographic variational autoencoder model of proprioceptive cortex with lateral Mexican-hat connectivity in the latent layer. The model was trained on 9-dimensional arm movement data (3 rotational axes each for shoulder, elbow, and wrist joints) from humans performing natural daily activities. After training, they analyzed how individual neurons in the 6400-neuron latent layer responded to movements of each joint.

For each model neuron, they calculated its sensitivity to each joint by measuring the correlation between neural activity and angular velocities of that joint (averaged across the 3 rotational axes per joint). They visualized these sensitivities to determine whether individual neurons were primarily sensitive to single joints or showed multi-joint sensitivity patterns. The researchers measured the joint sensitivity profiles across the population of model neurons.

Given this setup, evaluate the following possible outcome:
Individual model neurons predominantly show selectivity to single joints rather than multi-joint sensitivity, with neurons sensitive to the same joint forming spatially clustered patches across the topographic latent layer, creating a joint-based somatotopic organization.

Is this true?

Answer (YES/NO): NO